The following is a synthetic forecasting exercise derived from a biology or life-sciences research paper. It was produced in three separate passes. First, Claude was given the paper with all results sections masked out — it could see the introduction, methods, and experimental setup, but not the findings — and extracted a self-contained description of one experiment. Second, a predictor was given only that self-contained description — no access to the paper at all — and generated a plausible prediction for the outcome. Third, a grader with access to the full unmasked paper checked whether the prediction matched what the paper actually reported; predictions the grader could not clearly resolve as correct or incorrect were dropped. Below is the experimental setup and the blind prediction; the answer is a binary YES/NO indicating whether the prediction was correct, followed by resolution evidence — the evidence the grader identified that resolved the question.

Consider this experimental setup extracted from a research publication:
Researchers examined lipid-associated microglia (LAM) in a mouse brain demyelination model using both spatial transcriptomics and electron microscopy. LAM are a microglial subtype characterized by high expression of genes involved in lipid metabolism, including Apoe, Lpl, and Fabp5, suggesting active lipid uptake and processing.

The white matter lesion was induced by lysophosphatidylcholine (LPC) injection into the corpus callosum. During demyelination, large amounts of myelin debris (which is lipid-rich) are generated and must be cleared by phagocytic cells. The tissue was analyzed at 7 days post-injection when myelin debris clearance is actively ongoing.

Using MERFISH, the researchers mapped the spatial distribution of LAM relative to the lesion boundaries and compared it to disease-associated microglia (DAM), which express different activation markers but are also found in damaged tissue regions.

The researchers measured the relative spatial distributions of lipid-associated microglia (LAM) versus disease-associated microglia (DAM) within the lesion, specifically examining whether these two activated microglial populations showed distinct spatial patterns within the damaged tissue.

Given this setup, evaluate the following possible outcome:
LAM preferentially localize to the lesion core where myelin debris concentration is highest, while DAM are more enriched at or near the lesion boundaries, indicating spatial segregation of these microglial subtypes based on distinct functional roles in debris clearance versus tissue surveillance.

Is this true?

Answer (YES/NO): NO